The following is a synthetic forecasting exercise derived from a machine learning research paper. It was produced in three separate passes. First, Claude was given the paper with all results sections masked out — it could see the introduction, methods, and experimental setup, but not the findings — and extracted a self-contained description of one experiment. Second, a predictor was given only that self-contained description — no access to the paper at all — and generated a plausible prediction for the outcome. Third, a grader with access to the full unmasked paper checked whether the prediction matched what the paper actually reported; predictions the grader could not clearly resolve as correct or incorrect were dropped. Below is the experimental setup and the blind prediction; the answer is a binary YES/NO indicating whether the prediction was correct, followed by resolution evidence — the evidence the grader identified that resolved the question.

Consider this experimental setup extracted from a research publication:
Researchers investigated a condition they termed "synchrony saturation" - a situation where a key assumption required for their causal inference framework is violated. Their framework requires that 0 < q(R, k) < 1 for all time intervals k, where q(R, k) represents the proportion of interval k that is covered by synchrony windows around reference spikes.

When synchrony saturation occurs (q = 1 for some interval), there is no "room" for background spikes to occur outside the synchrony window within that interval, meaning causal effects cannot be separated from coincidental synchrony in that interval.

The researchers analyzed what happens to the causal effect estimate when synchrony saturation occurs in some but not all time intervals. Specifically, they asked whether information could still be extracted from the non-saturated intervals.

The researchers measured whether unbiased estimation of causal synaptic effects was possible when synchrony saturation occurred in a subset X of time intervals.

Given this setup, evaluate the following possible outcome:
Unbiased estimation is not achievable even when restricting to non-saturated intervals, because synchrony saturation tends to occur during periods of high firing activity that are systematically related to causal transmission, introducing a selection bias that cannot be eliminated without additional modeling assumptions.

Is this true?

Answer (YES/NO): NO